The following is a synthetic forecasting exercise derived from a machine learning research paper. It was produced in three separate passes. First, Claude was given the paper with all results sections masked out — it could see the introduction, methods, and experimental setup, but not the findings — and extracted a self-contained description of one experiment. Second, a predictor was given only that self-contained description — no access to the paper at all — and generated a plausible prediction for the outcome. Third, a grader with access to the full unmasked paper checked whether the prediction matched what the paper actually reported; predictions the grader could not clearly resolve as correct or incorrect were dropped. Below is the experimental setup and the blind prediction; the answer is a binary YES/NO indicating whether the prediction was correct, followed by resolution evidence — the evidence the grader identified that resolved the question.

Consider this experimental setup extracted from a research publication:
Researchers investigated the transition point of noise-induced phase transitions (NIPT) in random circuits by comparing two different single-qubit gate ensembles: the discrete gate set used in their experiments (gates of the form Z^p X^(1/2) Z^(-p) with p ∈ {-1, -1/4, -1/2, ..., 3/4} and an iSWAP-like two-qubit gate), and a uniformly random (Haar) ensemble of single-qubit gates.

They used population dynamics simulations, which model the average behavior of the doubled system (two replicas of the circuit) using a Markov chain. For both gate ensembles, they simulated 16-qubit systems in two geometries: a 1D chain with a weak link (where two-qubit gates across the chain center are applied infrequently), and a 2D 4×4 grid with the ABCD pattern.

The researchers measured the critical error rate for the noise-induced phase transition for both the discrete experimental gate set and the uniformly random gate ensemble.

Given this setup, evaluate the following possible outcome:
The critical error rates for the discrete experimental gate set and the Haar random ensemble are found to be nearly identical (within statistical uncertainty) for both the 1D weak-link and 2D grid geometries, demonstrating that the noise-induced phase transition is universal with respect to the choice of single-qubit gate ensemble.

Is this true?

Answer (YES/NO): YES